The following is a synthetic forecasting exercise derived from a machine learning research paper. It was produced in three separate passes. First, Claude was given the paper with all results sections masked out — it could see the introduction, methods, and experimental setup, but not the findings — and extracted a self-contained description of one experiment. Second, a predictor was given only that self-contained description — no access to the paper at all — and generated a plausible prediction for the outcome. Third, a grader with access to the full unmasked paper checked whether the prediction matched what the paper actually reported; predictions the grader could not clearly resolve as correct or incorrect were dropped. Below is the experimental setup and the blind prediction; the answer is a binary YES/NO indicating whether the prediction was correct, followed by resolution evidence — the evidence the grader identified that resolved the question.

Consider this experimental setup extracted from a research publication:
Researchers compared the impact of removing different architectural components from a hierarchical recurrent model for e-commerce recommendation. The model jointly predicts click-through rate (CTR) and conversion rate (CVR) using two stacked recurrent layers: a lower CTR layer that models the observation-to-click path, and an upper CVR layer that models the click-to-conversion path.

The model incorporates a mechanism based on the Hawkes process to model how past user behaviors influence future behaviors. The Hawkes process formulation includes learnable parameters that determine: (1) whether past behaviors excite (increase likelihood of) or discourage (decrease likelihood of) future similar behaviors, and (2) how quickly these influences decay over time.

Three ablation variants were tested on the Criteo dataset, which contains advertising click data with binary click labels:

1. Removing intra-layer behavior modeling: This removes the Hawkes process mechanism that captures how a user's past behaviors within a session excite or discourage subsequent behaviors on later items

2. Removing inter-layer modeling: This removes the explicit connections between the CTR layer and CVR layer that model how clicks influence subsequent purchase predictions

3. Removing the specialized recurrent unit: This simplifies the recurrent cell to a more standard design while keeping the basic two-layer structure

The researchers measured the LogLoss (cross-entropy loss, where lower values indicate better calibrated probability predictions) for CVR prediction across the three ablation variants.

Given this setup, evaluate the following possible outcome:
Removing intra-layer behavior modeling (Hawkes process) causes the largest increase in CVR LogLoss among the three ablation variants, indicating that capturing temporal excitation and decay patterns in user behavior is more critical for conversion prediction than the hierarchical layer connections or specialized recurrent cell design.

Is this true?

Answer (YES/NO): YES